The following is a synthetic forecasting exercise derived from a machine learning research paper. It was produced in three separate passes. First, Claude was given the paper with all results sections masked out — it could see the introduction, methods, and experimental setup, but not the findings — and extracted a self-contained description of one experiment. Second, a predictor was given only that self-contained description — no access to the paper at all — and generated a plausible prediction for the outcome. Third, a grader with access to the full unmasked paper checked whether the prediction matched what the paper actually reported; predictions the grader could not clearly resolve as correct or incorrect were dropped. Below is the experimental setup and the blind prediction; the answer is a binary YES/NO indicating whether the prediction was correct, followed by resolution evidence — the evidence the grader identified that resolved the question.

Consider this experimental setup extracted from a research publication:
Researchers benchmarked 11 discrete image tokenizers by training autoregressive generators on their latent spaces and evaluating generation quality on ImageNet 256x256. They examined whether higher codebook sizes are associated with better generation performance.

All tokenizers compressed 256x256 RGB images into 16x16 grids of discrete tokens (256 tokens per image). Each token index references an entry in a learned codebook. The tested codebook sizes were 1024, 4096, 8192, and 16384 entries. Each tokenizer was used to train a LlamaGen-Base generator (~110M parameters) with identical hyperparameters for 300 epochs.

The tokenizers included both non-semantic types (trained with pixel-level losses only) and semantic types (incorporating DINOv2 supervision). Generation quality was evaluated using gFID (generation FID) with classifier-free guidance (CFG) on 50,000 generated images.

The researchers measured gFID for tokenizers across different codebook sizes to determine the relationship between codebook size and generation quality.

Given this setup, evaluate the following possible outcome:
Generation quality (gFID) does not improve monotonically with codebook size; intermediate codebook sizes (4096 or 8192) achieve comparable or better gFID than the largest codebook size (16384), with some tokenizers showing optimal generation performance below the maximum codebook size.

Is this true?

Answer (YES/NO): YES